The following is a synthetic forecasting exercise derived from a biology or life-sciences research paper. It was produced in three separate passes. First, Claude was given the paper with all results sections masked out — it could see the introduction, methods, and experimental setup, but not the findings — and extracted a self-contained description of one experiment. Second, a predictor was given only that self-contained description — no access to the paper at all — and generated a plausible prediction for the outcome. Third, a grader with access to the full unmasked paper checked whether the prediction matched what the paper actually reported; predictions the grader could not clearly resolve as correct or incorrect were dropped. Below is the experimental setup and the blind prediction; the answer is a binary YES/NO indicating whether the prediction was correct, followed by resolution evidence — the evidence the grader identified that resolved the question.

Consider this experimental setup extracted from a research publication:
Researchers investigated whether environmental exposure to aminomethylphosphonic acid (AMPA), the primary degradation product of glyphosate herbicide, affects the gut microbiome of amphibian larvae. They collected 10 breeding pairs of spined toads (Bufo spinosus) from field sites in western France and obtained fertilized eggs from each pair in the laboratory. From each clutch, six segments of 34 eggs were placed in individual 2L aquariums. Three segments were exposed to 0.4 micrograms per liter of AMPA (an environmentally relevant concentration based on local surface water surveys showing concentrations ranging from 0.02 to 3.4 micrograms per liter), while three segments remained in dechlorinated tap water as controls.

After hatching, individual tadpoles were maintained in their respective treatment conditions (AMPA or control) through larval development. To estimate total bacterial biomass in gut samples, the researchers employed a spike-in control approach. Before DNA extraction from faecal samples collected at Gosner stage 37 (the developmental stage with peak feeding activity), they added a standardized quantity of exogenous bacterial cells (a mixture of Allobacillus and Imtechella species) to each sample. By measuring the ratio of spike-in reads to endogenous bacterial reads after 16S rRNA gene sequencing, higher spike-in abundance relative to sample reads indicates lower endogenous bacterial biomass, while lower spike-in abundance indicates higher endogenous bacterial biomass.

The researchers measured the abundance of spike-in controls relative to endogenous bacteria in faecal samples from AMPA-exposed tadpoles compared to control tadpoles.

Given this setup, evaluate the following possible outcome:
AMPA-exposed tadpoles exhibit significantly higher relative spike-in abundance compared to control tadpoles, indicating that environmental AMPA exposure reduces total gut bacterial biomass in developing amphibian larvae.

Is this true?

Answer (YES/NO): YES